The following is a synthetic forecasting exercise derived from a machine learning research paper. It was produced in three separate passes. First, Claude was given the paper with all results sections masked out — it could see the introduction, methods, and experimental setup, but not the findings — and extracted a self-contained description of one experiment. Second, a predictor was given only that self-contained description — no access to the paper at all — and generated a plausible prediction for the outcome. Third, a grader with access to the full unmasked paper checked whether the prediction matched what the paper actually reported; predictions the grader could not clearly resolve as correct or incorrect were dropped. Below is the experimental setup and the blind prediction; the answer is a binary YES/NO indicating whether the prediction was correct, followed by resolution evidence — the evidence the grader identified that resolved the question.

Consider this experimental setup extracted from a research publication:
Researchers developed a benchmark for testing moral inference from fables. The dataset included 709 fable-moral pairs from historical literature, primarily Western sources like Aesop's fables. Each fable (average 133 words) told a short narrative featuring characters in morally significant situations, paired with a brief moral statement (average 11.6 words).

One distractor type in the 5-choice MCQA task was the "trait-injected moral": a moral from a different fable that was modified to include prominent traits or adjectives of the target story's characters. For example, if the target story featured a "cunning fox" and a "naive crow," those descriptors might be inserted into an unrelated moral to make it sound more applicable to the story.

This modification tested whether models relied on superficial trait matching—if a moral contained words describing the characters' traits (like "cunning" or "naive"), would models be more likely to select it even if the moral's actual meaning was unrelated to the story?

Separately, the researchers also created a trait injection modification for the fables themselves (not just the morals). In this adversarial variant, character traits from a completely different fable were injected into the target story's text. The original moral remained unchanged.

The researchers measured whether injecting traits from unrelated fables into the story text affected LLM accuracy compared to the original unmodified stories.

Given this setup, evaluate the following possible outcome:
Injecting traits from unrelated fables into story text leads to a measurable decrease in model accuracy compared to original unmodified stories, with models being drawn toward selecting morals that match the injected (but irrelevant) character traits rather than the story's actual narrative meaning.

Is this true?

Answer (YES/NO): NO